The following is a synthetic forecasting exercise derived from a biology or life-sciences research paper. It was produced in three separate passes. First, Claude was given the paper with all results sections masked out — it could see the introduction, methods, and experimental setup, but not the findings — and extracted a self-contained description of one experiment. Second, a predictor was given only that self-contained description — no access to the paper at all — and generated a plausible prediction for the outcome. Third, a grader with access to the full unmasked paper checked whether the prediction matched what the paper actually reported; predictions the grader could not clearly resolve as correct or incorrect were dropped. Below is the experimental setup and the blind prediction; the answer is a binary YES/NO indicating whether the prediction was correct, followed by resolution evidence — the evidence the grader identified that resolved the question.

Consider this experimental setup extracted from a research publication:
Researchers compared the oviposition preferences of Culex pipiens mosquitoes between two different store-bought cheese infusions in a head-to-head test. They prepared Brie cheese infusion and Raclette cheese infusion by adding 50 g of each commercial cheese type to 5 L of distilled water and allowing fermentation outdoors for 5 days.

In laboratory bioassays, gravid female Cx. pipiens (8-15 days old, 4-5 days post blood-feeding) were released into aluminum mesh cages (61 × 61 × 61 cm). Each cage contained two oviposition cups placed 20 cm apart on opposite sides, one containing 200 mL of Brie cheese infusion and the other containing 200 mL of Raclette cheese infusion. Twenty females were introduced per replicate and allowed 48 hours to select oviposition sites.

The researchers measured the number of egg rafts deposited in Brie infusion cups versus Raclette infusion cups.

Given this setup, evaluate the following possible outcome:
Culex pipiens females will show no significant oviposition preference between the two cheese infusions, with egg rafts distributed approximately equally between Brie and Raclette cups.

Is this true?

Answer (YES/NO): NO